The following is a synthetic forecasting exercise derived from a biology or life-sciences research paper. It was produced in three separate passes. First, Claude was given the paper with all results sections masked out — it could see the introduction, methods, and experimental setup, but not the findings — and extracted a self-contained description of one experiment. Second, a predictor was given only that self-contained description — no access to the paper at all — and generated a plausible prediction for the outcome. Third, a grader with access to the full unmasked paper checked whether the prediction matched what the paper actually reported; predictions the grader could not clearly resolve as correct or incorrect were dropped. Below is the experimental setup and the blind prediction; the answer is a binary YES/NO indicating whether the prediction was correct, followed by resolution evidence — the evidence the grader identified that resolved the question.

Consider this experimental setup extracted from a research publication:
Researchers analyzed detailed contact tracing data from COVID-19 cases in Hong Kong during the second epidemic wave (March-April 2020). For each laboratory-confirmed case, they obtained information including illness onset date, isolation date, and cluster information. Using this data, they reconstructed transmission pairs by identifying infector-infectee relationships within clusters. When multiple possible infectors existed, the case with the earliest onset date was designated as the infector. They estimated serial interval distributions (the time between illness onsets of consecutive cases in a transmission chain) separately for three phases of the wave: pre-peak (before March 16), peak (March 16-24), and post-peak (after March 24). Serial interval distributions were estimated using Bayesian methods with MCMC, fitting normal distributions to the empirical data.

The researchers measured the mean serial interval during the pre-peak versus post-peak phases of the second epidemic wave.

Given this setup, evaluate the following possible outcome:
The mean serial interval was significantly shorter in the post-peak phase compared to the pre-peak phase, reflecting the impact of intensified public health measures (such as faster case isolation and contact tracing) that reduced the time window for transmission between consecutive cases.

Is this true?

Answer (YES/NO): YES